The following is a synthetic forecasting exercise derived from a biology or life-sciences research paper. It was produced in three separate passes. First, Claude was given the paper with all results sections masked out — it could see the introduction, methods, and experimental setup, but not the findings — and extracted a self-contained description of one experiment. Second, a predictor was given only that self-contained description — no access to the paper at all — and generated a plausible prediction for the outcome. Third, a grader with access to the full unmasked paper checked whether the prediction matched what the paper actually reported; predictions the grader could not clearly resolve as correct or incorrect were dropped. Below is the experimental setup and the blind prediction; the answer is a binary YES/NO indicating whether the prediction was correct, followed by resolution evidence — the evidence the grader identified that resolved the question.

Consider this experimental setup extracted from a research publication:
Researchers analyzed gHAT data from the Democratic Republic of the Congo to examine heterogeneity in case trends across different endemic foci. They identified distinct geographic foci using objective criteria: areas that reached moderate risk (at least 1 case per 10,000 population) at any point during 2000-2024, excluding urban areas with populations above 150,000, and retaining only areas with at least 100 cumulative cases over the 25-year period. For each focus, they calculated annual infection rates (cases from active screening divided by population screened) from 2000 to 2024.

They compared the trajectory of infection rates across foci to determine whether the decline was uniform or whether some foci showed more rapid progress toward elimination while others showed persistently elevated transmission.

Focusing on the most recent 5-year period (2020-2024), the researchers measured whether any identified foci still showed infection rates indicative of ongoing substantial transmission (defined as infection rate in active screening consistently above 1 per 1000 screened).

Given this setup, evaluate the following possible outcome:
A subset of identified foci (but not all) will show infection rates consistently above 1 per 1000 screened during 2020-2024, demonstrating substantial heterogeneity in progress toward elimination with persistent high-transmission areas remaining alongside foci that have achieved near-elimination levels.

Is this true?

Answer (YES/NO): NO